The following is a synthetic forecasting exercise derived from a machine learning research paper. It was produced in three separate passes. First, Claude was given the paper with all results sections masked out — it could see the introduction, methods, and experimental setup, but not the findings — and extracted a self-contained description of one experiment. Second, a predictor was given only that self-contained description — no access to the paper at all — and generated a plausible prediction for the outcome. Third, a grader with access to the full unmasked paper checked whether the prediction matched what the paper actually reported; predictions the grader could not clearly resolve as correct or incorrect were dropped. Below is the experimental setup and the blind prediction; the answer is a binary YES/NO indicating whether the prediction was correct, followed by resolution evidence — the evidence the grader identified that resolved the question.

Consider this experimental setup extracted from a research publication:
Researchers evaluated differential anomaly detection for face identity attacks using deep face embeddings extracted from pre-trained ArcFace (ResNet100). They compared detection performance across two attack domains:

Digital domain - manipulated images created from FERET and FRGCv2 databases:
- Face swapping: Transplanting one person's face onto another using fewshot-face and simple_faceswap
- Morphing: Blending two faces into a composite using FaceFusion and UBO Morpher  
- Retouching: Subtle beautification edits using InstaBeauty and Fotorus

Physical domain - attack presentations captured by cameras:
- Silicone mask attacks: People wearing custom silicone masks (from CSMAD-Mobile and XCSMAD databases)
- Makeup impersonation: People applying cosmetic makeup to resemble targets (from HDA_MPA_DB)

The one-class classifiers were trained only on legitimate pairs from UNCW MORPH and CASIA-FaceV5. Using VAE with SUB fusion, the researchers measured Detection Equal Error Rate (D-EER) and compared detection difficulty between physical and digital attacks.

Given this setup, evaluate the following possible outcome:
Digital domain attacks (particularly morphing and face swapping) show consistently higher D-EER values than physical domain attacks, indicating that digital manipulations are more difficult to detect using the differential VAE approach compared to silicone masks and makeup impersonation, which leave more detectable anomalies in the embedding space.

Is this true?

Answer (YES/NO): NO